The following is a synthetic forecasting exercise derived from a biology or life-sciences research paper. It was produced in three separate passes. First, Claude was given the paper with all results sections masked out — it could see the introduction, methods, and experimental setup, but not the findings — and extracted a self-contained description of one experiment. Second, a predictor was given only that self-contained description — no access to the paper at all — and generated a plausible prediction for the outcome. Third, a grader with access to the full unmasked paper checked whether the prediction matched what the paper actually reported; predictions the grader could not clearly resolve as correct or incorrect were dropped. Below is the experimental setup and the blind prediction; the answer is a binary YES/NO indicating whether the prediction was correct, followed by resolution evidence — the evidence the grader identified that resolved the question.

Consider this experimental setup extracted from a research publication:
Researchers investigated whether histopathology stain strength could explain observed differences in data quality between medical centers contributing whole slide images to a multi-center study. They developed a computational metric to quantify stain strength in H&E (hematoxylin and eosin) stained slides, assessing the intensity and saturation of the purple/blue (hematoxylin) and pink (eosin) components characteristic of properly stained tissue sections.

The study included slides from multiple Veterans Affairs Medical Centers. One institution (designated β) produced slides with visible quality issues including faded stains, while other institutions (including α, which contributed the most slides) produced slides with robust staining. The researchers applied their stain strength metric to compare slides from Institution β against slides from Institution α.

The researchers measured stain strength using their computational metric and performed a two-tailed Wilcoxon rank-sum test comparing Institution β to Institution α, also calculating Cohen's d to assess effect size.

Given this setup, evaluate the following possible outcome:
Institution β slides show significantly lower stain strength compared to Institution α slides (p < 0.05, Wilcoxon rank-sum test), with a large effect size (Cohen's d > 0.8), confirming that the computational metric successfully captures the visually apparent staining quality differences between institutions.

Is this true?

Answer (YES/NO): YES